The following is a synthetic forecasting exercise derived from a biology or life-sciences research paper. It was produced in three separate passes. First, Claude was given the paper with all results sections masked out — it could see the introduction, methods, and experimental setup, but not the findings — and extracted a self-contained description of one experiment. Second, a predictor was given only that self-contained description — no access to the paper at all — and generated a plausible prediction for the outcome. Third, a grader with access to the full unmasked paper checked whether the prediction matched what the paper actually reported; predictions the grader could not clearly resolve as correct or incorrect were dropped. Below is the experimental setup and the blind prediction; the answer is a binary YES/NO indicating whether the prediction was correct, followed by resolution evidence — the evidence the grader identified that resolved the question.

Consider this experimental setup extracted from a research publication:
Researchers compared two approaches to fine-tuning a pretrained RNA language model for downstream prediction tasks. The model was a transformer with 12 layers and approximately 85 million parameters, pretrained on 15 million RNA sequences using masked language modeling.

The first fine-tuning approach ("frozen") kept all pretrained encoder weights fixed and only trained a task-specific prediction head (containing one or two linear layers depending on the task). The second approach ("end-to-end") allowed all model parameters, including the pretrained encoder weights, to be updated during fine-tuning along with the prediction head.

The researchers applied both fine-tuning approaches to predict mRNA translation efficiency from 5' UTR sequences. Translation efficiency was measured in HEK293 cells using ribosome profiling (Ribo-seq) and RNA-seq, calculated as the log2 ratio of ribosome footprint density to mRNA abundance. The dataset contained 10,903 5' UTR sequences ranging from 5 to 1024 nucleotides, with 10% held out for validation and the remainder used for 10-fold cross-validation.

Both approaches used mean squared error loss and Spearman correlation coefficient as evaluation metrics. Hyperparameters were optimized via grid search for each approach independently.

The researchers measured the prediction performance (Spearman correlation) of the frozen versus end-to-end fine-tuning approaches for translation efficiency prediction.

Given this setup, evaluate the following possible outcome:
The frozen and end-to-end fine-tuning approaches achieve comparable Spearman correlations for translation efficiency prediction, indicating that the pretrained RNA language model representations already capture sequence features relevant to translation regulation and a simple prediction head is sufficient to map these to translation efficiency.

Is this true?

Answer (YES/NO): NO